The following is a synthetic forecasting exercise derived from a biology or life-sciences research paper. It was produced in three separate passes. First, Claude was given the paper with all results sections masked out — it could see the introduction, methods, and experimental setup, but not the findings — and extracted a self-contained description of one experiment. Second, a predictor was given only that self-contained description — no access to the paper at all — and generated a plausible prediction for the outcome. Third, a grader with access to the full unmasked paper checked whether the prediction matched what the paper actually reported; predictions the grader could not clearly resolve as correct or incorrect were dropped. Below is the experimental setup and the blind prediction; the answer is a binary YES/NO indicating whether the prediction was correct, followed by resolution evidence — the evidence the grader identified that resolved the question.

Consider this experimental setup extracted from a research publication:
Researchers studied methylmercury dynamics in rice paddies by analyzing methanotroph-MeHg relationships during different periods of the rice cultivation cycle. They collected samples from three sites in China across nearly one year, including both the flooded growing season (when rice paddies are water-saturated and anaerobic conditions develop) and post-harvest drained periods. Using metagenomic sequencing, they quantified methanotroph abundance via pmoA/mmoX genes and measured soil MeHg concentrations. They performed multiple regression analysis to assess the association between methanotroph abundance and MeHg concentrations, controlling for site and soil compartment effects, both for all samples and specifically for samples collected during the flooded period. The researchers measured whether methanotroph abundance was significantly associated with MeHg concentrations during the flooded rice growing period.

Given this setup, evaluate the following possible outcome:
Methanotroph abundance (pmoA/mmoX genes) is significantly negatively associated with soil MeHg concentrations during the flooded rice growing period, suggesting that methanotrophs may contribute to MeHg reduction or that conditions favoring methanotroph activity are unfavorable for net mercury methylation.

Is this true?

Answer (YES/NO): YES